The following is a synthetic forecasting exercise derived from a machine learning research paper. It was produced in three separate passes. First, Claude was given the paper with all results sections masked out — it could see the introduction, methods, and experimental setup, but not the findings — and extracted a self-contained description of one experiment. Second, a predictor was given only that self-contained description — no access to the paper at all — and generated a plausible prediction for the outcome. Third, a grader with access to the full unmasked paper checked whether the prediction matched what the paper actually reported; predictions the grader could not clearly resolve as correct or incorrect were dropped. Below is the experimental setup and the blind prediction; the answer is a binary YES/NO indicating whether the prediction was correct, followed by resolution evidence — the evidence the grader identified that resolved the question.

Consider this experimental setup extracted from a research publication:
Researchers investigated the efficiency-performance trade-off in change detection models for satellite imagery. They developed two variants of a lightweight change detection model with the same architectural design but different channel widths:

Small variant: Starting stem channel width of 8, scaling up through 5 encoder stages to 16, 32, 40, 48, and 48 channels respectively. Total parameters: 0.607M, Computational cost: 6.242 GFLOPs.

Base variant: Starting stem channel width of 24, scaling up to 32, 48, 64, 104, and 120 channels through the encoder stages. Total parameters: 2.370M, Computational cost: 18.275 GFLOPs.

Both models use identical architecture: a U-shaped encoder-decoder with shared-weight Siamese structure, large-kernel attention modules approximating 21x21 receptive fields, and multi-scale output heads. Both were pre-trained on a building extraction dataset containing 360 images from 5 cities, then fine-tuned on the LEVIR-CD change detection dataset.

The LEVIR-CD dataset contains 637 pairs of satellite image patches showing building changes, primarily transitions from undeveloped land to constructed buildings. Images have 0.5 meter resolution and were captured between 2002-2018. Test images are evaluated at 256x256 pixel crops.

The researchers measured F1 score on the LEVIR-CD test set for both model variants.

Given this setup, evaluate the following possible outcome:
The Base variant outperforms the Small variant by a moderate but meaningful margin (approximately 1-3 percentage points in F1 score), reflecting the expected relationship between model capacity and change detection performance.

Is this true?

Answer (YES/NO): NO